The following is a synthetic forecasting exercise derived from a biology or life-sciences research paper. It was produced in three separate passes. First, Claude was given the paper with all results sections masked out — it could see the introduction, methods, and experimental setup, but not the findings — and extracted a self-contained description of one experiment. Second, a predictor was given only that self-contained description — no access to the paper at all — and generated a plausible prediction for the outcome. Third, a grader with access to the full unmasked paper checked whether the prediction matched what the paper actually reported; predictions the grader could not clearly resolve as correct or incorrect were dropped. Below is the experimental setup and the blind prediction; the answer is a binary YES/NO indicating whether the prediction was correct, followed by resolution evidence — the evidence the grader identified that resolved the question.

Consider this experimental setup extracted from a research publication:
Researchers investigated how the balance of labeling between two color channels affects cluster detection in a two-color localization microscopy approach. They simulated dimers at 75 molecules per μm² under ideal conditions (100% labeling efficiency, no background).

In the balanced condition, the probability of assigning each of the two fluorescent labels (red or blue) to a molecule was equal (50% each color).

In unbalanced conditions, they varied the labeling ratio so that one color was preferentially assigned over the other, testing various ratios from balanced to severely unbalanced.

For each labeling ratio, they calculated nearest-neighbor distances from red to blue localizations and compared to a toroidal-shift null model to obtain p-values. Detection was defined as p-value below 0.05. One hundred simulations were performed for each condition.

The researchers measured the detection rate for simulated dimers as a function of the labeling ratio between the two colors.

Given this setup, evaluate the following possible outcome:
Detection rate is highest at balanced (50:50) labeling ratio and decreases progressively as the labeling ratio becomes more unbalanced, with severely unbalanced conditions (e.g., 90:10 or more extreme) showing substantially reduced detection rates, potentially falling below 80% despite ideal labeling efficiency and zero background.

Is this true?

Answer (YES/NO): NO